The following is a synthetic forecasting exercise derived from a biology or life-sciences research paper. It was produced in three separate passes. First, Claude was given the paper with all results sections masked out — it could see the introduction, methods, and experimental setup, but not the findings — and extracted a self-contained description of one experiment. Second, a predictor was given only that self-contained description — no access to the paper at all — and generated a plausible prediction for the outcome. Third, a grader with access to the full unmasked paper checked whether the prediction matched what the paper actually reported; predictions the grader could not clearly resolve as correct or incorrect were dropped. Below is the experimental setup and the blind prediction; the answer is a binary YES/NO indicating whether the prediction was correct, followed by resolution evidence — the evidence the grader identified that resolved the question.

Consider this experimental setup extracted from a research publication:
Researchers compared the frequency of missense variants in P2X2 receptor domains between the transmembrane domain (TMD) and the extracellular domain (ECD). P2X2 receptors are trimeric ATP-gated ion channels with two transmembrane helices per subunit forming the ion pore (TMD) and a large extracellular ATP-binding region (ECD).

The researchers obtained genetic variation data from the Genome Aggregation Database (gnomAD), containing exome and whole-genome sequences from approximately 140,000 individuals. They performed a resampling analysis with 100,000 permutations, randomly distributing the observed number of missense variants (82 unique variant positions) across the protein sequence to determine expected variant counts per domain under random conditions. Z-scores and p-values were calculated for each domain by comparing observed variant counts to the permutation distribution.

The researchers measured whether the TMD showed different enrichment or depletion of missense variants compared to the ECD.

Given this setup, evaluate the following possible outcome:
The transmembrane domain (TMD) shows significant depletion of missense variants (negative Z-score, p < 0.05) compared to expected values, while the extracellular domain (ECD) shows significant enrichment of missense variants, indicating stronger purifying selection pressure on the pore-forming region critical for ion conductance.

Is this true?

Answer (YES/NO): NO